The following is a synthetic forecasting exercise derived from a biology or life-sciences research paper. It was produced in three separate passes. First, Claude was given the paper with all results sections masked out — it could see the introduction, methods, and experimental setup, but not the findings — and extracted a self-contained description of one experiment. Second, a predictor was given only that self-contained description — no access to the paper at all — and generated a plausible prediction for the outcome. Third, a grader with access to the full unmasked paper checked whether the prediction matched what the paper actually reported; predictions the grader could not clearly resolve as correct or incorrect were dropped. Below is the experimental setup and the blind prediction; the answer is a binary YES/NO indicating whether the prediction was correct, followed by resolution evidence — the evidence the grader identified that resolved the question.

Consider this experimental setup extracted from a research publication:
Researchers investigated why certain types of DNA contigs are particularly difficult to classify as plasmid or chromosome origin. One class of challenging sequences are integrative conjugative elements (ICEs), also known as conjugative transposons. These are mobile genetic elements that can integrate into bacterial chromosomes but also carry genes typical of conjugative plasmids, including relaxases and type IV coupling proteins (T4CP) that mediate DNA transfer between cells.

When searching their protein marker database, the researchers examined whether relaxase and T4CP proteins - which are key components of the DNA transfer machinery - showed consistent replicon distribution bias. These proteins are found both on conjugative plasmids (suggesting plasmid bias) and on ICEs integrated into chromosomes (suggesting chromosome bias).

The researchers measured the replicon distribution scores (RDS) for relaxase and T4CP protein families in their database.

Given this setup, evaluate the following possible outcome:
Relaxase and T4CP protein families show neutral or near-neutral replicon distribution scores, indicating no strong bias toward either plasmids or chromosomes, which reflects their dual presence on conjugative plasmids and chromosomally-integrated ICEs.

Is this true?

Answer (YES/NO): NO